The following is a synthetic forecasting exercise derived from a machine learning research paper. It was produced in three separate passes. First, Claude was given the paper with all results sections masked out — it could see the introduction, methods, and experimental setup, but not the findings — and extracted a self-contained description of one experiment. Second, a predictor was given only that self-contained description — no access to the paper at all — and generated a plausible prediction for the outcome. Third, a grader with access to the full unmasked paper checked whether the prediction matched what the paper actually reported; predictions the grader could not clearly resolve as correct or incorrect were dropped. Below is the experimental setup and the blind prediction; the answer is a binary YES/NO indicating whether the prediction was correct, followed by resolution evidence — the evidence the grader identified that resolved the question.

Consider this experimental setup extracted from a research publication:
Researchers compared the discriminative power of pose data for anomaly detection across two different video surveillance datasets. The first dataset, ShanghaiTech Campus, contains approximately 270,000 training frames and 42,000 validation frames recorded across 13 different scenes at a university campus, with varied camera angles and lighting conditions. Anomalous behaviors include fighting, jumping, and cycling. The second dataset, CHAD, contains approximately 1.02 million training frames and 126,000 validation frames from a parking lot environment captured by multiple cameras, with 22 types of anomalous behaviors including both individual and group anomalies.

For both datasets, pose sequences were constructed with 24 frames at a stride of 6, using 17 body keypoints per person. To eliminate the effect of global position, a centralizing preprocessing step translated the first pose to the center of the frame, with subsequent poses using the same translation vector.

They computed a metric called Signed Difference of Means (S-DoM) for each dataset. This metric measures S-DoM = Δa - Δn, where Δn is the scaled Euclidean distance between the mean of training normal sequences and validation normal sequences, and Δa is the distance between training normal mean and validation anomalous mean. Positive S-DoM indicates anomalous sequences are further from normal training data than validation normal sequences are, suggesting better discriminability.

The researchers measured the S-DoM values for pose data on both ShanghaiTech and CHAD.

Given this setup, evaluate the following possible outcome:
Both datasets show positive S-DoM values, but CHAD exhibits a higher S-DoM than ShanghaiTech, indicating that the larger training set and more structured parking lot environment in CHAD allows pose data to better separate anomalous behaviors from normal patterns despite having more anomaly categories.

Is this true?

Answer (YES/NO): NO